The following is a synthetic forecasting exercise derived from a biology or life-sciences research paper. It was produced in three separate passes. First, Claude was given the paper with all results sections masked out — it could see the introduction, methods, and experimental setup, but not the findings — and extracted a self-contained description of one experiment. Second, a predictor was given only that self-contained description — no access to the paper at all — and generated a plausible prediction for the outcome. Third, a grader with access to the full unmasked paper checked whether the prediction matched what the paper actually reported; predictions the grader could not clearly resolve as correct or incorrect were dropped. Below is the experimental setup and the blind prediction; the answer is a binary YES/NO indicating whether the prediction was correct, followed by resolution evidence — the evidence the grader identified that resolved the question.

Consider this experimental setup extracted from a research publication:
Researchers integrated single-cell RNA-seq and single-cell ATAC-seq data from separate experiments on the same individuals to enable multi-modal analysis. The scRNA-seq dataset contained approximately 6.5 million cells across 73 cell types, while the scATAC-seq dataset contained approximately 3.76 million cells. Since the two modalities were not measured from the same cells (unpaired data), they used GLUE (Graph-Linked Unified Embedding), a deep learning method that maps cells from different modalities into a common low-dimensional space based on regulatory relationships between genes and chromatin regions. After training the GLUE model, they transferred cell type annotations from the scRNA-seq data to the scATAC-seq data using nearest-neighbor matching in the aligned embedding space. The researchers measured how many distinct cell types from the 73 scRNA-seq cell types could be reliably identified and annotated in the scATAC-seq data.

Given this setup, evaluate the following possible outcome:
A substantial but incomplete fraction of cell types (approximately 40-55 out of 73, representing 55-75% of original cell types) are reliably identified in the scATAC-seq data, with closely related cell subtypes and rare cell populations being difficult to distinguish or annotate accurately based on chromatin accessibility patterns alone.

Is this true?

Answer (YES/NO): NO